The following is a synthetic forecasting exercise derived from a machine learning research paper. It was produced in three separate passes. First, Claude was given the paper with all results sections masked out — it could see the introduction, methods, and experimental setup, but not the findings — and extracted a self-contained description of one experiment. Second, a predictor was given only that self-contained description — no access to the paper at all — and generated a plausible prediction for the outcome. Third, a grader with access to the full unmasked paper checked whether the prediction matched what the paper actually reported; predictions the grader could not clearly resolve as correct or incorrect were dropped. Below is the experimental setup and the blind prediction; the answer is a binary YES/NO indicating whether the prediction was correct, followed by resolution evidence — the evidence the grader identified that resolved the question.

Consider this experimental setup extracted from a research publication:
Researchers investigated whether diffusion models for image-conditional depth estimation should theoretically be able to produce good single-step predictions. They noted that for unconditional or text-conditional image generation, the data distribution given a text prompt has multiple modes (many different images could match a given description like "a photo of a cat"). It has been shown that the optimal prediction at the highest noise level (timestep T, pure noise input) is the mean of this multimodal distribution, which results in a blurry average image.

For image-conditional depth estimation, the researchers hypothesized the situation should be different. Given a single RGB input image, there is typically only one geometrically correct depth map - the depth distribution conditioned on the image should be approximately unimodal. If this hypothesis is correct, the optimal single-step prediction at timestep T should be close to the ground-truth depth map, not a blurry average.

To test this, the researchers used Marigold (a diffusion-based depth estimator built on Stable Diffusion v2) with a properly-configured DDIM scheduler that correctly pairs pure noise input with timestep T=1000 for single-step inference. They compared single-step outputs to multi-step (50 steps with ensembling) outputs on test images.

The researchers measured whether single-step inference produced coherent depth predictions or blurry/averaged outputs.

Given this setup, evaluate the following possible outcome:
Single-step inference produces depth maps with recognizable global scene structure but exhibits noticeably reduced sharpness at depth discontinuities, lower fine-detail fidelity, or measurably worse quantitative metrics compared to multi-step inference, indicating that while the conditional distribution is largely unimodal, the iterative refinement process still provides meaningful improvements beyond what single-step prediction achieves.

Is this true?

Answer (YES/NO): NO